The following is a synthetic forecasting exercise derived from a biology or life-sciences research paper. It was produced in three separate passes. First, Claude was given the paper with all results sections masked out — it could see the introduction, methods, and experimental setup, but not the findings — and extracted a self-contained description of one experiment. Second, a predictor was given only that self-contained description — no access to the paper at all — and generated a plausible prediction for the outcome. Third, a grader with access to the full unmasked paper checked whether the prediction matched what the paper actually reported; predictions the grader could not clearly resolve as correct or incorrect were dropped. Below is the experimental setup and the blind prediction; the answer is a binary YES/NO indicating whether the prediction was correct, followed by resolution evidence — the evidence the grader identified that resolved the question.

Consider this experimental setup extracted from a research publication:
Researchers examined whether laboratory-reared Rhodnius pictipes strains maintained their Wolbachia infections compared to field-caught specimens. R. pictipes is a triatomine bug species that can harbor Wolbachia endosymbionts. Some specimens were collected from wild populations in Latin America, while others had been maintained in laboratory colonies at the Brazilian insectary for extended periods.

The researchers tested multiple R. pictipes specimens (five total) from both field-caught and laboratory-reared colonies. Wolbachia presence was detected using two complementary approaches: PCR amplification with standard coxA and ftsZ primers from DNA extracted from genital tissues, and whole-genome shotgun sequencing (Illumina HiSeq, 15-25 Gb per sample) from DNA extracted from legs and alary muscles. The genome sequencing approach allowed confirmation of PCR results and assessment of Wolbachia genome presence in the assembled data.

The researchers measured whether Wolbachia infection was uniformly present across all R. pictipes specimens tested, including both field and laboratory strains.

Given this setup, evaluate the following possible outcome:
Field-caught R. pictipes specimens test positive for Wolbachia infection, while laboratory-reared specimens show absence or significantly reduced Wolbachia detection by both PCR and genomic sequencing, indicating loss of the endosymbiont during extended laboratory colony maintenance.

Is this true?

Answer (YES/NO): NO